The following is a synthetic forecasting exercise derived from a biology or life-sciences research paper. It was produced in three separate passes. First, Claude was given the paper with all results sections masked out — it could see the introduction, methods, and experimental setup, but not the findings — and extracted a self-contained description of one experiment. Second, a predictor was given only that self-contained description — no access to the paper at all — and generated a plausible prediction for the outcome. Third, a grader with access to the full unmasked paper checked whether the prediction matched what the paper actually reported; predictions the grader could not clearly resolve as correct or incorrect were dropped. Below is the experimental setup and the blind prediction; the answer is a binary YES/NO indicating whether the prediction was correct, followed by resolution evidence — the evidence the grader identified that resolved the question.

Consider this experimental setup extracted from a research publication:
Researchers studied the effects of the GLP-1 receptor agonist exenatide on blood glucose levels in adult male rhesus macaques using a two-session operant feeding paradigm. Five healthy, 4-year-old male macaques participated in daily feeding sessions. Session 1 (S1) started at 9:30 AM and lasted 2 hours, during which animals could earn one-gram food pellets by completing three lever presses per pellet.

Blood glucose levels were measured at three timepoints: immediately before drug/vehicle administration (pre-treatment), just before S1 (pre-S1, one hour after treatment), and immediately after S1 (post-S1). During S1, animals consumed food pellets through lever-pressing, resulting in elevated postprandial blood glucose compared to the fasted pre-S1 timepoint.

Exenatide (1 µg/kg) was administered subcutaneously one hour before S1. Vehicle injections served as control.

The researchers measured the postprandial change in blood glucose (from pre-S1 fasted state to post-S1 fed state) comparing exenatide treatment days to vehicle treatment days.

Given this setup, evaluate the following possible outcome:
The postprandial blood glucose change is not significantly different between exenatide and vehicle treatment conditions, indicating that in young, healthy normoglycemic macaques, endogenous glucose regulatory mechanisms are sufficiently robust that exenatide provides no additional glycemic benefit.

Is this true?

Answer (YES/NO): NO